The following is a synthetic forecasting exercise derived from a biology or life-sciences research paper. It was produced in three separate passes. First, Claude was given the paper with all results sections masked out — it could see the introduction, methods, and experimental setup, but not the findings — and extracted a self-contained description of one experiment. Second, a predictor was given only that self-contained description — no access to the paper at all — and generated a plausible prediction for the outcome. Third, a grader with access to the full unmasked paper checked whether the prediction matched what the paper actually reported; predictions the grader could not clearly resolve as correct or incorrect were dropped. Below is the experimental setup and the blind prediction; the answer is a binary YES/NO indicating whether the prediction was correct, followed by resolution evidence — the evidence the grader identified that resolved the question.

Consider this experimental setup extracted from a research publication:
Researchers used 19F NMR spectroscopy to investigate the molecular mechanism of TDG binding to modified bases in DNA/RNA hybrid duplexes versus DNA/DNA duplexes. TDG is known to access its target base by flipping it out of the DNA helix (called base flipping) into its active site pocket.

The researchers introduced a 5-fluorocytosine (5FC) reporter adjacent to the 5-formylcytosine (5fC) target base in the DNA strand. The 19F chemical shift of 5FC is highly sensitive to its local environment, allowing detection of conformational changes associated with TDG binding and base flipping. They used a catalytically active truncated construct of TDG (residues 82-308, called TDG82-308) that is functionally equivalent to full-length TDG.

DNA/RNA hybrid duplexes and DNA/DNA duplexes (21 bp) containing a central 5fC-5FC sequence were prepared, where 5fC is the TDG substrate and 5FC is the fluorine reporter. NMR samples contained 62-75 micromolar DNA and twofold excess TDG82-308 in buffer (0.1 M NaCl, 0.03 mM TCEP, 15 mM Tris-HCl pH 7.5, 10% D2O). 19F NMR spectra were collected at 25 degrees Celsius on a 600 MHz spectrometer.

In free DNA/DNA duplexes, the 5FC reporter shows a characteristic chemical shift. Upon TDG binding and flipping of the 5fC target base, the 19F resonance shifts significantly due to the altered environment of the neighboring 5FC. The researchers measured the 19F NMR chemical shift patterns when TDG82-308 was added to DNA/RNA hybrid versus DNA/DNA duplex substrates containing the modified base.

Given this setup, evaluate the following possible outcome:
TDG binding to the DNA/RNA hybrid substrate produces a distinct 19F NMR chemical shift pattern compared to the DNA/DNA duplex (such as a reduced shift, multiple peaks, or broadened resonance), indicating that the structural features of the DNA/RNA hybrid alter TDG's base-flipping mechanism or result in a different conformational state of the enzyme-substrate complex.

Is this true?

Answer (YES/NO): YES